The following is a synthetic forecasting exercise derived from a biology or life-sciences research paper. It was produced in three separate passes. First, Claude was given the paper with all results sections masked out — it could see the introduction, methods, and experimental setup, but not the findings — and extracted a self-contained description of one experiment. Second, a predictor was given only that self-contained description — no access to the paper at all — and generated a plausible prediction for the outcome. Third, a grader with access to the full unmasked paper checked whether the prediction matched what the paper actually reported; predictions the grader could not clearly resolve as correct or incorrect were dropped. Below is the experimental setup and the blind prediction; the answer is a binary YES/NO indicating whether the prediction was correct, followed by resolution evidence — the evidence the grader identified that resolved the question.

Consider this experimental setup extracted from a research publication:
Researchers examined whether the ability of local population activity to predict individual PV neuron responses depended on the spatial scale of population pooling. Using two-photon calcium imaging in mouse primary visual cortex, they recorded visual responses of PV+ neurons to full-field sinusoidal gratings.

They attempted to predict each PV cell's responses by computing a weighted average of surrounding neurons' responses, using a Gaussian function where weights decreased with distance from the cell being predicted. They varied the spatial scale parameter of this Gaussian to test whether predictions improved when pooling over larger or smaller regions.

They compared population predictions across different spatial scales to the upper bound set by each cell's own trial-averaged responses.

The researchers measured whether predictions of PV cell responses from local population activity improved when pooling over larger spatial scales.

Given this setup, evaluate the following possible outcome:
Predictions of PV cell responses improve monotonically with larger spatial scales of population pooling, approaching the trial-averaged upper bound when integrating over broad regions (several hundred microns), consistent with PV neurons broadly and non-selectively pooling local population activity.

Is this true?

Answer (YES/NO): NO